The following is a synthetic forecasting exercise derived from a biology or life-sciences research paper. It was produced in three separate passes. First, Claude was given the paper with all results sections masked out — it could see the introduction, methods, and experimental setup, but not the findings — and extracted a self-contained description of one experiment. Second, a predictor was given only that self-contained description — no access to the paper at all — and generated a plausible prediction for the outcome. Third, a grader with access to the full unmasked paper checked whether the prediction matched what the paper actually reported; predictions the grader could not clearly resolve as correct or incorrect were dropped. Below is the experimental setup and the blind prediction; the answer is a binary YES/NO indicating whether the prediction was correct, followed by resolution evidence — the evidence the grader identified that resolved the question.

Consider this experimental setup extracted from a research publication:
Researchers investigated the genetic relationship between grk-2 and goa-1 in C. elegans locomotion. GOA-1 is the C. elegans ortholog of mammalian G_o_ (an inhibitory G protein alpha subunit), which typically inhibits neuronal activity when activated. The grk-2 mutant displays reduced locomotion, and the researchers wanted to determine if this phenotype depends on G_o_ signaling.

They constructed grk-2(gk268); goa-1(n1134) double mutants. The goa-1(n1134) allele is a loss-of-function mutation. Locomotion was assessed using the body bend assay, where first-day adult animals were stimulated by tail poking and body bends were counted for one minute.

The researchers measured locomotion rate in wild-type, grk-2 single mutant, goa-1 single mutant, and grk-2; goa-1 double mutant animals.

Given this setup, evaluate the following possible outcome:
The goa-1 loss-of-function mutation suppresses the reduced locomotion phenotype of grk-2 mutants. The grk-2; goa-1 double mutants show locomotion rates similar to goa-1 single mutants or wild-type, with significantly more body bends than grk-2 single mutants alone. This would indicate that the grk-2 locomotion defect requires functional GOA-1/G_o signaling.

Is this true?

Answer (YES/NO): YES